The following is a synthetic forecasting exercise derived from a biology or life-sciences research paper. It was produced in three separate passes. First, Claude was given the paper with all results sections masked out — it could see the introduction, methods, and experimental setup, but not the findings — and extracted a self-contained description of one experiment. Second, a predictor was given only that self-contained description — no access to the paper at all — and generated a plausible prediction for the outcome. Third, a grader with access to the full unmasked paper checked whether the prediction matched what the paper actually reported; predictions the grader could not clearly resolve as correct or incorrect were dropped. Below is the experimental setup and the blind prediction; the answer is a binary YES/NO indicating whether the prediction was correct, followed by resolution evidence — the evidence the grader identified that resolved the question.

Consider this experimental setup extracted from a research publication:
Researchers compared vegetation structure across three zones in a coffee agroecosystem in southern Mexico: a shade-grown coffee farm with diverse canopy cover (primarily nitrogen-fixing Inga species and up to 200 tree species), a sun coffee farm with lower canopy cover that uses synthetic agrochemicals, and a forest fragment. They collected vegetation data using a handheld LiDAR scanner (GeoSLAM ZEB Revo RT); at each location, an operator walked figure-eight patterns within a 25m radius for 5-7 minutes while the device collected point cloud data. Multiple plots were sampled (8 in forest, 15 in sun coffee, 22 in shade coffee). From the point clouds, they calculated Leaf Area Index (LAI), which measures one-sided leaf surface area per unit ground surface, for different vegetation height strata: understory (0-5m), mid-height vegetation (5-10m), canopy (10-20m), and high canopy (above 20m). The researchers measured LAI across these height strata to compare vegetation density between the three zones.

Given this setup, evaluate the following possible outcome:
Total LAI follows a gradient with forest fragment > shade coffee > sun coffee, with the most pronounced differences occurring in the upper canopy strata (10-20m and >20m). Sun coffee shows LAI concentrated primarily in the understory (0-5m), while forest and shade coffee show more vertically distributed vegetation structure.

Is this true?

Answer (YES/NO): NO